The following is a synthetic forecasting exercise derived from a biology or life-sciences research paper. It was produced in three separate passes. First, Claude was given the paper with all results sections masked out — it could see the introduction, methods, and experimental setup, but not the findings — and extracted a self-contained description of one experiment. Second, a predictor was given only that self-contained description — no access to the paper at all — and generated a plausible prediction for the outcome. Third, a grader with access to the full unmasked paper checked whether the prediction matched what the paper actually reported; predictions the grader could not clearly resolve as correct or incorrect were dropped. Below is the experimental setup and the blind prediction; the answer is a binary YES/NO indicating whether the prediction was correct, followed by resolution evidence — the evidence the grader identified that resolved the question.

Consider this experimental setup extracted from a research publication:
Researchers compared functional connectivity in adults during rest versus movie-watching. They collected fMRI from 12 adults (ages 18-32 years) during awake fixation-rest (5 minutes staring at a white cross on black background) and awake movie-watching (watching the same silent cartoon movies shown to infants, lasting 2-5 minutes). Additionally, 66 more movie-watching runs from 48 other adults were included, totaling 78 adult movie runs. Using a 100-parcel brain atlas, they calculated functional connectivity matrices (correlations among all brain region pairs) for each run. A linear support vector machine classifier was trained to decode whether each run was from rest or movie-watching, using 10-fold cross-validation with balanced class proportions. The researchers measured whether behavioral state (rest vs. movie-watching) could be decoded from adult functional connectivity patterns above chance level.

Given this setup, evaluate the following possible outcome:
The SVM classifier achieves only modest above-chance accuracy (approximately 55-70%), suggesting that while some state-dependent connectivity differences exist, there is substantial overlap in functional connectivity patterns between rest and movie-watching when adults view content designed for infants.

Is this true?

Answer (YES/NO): NO